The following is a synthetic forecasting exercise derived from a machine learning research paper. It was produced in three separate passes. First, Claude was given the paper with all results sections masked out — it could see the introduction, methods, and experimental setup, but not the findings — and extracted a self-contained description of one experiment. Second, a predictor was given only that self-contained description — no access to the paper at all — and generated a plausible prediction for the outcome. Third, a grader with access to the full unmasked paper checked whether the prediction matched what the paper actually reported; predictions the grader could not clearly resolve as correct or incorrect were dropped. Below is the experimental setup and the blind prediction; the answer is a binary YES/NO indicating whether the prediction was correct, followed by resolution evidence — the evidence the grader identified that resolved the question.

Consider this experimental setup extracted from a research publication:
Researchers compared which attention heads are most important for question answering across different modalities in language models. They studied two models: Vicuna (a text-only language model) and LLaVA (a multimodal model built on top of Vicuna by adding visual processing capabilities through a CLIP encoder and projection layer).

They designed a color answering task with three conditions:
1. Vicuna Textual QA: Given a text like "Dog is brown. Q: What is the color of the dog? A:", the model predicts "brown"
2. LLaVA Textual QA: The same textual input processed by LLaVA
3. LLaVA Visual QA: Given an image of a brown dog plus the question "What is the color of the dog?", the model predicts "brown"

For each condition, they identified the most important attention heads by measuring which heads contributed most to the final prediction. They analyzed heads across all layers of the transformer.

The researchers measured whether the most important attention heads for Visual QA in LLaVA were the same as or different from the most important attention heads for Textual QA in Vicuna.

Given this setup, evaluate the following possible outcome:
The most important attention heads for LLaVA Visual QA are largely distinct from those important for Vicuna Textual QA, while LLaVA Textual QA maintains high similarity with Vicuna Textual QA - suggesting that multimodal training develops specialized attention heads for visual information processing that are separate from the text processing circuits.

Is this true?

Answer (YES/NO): NO